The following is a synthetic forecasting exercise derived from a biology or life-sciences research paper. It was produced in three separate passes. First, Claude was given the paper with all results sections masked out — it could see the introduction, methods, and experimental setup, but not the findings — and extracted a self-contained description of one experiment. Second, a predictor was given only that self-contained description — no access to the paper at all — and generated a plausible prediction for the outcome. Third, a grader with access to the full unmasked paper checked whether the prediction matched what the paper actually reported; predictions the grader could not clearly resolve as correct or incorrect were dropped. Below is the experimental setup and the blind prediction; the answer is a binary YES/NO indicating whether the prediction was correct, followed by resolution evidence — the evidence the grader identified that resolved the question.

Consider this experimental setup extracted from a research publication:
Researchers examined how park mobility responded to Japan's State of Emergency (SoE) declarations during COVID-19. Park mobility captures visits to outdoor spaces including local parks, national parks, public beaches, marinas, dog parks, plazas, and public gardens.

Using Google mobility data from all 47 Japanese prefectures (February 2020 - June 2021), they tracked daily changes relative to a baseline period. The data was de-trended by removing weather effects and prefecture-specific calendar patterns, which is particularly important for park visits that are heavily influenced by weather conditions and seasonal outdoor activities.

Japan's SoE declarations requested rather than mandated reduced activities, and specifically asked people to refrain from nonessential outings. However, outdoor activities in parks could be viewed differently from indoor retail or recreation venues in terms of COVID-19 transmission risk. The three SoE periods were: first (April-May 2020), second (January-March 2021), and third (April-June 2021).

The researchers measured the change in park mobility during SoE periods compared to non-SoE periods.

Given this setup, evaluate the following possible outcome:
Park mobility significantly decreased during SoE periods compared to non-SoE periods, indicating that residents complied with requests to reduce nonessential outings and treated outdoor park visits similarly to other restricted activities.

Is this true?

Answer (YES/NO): YES